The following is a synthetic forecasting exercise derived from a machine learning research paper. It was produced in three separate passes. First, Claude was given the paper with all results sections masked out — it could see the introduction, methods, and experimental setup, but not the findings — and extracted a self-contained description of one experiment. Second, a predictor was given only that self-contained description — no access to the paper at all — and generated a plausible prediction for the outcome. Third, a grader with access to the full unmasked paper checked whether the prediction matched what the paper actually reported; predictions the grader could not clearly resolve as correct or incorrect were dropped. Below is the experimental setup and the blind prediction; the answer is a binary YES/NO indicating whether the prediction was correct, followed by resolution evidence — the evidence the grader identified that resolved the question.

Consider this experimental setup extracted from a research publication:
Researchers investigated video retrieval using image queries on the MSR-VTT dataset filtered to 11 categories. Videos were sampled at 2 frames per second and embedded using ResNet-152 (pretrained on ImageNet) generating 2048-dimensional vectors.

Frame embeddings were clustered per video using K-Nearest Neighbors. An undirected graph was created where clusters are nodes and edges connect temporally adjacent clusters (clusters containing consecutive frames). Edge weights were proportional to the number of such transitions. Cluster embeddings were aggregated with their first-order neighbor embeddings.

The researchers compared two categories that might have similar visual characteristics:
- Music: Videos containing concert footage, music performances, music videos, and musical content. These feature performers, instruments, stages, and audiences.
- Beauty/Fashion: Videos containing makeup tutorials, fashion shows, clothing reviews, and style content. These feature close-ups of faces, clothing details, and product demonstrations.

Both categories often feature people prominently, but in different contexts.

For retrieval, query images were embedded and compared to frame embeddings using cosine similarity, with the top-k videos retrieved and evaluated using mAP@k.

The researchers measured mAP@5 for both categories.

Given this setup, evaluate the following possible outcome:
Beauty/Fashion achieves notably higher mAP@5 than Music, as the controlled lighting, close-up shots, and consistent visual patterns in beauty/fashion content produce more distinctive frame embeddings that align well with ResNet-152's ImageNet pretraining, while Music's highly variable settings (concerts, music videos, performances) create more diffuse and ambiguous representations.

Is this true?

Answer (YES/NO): NO